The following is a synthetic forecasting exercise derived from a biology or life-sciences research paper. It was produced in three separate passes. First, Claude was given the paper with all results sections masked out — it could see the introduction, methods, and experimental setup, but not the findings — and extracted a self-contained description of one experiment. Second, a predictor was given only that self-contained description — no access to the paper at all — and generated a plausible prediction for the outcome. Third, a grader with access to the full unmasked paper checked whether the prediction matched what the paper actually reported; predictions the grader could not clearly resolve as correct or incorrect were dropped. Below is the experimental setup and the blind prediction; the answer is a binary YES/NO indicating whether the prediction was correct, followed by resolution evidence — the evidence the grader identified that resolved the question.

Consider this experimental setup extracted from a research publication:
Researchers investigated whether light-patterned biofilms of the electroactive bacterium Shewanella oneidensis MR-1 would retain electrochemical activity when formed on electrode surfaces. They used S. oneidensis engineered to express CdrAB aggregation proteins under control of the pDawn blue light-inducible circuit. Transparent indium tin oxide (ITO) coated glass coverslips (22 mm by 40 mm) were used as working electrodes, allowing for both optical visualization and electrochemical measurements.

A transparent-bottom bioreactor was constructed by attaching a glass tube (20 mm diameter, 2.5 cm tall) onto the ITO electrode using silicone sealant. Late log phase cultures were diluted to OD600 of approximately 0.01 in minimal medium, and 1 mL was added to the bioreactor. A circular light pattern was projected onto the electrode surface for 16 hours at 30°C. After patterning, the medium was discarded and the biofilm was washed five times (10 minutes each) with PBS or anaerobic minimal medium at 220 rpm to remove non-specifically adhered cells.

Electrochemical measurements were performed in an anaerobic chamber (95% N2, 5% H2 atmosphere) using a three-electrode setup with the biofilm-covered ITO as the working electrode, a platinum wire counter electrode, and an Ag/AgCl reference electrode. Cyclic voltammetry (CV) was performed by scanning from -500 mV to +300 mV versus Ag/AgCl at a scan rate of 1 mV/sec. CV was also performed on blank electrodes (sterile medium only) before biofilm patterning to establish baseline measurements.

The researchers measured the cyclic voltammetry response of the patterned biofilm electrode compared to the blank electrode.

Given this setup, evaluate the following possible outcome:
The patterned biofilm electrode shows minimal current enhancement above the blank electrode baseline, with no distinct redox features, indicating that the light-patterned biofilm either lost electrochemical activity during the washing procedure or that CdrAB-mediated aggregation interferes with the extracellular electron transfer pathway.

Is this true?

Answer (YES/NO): NO